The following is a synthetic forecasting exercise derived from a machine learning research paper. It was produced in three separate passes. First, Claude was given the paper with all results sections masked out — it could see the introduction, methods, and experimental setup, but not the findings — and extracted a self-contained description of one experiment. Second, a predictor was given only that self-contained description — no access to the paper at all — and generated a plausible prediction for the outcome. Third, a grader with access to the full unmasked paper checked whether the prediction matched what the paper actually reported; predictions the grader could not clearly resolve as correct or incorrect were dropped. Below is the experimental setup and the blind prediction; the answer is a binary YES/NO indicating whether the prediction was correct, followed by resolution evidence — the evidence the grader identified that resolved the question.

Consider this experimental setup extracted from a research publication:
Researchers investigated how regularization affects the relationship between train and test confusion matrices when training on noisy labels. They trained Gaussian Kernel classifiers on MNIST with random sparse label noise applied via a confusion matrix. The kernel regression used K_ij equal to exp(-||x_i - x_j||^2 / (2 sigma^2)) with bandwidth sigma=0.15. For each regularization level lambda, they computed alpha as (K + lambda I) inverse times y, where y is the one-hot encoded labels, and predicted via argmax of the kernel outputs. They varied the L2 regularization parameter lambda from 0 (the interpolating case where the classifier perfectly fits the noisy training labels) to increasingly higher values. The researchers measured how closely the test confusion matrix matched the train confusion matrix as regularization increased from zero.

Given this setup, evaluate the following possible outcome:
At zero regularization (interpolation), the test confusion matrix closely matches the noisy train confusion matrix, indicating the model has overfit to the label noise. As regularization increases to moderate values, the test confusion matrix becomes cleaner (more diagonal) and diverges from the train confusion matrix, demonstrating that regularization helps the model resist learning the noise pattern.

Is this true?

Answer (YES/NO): NO